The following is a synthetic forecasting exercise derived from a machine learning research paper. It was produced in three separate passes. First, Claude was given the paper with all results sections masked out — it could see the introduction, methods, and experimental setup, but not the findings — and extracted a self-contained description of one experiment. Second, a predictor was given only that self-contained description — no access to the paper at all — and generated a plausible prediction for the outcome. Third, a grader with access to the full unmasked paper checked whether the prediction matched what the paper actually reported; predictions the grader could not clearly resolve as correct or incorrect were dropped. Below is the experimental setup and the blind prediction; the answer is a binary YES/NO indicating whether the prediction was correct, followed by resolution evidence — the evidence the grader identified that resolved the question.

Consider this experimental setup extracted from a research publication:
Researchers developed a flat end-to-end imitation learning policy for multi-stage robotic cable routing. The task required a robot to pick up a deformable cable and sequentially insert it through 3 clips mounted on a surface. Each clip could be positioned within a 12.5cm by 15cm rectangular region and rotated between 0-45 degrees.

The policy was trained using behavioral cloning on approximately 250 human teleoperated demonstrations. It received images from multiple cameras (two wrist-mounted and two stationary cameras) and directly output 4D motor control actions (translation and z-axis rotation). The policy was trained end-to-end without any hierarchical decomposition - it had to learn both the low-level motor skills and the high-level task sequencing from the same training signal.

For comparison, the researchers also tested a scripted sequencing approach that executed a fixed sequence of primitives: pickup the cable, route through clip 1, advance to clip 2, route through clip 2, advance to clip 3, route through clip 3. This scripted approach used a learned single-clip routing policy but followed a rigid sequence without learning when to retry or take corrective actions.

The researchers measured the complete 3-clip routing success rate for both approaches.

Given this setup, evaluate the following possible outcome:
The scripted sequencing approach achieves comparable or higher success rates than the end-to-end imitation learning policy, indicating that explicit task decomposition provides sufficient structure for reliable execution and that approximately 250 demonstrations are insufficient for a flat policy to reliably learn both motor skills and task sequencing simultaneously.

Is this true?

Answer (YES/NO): YES